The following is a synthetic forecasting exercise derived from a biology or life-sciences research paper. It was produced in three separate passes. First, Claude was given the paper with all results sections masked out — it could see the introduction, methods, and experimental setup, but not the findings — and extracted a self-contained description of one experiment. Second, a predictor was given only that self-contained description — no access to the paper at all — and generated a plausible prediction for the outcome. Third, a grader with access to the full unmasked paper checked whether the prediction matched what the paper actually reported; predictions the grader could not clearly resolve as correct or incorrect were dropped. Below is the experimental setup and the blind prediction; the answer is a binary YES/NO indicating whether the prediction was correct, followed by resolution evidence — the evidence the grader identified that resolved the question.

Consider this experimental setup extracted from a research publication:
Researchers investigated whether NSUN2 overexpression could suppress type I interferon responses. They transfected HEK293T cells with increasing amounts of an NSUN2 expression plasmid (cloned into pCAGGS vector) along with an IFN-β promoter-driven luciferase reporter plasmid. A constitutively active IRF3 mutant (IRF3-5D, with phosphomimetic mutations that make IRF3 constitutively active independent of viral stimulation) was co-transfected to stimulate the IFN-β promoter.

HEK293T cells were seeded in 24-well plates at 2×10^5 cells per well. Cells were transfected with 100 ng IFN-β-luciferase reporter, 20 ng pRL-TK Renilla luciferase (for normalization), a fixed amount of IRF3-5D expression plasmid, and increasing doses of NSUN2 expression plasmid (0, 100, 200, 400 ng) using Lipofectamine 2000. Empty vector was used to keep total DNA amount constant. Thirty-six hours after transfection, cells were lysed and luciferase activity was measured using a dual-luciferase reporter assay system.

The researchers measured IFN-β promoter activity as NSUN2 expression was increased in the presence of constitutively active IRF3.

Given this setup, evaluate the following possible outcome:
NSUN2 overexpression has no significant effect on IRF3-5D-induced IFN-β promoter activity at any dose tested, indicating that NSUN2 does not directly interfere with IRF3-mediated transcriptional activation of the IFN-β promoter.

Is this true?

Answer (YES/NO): NO